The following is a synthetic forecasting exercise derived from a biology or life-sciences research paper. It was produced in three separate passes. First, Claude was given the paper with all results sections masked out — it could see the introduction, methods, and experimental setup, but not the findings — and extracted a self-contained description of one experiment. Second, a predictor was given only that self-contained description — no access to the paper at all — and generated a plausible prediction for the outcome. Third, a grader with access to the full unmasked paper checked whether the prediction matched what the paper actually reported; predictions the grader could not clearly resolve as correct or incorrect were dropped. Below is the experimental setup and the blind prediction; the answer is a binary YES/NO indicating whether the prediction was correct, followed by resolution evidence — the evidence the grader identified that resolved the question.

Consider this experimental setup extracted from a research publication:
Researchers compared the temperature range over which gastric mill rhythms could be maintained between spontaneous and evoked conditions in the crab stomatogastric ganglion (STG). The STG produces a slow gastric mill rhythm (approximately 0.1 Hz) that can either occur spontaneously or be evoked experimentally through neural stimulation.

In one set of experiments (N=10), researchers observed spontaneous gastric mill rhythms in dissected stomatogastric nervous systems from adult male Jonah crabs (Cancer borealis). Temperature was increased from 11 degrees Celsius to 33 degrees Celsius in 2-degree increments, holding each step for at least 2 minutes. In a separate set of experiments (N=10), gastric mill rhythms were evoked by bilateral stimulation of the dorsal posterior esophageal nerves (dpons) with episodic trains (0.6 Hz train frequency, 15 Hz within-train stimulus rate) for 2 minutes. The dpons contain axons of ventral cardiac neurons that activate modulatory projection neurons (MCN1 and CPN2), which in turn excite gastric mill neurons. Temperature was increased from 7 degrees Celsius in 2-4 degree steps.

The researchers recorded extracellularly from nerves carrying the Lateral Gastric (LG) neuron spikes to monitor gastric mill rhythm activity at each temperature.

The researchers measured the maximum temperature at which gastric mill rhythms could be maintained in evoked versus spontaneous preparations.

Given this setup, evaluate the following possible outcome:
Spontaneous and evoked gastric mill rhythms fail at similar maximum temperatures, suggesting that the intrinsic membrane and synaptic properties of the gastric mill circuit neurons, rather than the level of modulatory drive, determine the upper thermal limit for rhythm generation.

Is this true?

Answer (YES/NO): NO